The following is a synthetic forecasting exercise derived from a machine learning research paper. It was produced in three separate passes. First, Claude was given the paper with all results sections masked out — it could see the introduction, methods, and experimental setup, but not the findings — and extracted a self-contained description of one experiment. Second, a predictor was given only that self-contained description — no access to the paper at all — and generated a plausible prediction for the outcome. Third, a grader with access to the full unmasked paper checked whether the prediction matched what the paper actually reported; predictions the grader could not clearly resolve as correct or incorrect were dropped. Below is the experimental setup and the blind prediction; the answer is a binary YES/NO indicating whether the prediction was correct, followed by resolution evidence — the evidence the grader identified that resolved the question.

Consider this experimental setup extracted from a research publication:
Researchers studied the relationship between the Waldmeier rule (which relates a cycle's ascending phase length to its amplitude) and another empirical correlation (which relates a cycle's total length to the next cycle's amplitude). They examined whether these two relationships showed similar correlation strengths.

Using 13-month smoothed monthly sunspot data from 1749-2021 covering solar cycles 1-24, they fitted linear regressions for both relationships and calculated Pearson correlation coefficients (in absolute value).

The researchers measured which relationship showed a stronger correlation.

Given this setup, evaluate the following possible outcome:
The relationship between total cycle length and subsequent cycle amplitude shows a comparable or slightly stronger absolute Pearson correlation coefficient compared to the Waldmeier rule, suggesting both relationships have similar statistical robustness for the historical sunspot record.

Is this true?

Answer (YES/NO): NO